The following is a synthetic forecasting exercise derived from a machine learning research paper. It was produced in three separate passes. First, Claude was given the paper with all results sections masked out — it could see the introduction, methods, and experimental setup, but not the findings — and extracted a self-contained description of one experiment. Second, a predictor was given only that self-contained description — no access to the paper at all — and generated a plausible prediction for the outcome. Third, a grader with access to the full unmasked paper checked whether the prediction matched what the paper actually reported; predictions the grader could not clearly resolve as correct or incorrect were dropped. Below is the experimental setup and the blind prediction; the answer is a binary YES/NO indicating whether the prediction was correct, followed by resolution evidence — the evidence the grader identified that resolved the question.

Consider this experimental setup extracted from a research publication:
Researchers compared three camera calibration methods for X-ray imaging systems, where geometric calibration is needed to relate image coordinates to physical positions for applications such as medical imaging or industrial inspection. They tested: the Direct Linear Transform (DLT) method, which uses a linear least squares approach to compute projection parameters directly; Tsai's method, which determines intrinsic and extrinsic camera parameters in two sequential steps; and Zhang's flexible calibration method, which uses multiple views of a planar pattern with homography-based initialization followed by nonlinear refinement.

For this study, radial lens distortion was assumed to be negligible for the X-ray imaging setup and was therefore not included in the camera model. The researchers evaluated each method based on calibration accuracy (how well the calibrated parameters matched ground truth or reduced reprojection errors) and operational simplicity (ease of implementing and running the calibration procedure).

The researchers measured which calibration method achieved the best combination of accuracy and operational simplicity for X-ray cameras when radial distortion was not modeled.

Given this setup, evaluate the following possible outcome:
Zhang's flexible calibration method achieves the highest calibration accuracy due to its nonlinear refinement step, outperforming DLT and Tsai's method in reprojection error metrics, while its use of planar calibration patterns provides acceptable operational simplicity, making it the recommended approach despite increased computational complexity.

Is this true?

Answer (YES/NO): NO